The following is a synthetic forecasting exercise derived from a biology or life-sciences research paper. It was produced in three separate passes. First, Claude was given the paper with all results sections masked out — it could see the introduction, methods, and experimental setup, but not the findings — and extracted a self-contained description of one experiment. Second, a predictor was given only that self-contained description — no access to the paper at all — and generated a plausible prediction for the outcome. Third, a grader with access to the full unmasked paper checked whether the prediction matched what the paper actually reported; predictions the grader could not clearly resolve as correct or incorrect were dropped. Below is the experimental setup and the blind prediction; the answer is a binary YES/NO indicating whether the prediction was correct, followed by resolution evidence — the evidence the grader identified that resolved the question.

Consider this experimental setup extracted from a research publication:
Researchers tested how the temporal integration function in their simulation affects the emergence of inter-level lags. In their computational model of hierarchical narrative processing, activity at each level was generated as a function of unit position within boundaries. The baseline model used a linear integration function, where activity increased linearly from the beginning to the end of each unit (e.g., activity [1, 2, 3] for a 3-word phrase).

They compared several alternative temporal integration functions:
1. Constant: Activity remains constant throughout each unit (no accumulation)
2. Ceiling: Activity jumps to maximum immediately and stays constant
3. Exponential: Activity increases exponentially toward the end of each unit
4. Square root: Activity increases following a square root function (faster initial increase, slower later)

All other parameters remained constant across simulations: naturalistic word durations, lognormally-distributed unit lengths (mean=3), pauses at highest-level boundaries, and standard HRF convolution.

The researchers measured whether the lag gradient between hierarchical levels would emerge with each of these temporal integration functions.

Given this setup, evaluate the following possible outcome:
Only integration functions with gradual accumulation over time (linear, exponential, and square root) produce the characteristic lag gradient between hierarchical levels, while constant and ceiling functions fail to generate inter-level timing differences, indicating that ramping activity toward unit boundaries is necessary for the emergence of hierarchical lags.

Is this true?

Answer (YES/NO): NO